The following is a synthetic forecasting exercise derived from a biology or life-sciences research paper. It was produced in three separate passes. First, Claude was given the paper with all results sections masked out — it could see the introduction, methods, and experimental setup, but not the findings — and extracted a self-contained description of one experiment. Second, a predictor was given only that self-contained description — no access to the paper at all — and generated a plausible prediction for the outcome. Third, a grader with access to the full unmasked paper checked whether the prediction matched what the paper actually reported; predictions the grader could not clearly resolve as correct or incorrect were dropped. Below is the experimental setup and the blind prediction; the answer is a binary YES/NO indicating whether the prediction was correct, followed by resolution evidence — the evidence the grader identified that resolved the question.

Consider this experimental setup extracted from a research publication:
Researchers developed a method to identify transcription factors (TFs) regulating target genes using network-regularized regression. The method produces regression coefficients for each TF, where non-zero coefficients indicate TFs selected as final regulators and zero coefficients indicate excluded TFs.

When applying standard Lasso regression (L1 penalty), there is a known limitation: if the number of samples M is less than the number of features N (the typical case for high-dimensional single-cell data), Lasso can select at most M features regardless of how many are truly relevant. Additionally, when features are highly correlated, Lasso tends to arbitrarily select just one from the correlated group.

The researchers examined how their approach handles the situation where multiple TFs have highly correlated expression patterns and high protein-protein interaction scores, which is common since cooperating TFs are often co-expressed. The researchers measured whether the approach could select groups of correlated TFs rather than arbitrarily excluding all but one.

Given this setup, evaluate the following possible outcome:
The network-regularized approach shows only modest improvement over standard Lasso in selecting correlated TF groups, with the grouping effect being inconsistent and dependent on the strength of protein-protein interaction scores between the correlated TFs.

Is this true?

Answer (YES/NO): NO